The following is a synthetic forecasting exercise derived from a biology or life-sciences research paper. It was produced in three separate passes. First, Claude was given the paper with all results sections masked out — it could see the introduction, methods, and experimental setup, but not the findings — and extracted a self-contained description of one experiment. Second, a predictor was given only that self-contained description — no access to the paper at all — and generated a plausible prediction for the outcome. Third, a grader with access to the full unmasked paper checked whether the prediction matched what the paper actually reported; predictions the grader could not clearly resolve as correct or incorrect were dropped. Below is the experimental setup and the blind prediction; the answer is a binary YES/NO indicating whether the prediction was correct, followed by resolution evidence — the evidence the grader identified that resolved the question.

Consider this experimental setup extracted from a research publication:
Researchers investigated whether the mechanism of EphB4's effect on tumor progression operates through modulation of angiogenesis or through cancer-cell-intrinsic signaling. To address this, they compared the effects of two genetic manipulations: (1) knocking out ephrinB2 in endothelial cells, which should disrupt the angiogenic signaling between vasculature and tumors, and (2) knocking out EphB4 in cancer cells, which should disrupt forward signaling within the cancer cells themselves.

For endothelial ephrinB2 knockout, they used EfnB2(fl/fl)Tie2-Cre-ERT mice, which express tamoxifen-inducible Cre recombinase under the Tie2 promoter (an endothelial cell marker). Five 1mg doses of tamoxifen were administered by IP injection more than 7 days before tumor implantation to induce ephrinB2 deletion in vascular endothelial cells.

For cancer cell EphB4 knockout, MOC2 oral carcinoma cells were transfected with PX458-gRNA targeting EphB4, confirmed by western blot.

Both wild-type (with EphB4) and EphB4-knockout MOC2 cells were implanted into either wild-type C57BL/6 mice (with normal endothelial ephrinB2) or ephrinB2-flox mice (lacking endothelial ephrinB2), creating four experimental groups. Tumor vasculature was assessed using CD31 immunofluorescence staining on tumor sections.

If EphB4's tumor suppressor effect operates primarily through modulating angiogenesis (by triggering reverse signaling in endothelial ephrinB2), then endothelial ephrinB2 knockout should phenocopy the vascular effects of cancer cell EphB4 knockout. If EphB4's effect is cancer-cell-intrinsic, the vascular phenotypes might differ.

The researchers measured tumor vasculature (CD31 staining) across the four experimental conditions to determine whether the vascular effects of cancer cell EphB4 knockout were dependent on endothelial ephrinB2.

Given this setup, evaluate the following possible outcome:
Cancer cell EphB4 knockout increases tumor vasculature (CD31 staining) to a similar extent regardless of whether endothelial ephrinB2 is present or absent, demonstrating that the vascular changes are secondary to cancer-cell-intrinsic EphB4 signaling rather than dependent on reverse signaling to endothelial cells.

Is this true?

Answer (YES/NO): NO